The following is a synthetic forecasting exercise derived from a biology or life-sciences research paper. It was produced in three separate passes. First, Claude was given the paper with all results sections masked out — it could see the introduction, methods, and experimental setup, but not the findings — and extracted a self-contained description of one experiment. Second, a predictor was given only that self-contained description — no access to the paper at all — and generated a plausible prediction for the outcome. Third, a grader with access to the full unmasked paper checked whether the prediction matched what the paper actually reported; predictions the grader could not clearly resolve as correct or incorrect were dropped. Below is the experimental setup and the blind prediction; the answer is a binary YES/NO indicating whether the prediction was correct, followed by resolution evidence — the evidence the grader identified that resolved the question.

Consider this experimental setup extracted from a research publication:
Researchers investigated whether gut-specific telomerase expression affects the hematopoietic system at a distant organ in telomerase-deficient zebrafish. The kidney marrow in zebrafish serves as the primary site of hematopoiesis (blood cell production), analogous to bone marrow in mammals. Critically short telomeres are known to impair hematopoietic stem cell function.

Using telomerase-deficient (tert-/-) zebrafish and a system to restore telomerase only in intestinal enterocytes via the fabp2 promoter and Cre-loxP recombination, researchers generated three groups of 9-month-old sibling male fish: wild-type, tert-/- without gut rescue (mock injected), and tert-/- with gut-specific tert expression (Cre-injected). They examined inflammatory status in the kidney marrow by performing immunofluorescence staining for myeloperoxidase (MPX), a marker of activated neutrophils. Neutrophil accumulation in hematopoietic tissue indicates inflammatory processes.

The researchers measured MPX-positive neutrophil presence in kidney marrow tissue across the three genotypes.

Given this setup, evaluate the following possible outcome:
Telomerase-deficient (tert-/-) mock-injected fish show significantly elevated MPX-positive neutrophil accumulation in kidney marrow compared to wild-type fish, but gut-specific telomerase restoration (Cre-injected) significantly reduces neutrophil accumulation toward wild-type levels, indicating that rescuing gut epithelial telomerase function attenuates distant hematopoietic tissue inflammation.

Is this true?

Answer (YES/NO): NO